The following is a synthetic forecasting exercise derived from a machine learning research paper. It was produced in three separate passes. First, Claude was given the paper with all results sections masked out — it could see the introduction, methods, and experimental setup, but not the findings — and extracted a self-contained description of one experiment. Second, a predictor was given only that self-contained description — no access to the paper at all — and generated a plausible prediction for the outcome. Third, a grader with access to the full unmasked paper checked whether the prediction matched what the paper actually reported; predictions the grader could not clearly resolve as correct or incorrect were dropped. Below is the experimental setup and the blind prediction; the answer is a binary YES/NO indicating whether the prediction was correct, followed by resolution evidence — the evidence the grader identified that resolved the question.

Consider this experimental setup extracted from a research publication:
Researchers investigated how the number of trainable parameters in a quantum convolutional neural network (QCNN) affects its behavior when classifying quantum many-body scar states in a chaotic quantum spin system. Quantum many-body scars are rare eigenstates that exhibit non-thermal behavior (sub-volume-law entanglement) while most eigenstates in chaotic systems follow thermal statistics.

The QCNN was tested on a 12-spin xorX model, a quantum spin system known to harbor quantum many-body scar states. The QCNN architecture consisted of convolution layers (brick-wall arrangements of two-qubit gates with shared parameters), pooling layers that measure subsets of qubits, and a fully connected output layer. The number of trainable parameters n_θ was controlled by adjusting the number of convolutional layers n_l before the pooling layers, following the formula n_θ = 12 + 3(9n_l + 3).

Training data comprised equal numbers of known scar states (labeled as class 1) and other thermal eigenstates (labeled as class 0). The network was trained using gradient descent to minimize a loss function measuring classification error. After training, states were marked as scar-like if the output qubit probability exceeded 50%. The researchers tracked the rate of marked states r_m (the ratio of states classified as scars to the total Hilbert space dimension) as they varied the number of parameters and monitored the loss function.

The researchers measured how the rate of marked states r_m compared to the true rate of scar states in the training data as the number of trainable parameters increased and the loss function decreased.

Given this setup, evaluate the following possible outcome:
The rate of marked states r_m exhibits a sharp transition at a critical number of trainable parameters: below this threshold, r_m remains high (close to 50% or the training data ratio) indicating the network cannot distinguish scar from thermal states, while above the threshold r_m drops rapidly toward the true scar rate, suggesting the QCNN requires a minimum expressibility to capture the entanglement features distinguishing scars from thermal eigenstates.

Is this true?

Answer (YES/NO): NO